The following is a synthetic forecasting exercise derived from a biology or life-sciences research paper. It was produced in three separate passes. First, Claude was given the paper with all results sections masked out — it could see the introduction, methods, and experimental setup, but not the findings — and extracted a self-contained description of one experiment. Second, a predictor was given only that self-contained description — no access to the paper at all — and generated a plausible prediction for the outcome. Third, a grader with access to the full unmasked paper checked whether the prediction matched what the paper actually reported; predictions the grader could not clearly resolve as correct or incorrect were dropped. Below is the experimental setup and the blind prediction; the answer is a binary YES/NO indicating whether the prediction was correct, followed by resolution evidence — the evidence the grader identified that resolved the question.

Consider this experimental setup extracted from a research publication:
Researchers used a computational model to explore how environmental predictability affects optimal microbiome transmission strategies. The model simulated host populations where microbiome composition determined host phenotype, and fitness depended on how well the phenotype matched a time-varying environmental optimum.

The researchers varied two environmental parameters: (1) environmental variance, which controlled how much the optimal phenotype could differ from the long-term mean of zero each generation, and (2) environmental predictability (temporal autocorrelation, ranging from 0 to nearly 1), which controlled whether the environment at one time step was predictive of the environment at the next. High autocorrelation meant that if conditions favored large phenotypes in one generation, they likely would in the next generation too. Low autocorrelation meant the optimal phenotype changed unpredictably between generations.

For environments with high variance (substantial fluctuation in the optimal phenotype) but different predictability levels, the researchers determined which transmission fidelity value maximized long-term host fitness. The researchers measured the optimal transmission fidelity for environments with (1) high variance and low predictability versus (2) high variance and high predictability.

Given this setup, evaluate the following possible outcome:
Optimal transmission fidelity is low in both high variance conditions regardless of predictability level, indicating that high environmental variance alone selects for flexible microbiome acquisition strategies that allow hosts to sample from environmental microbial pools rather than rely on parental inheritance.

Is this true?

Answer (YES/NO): NO